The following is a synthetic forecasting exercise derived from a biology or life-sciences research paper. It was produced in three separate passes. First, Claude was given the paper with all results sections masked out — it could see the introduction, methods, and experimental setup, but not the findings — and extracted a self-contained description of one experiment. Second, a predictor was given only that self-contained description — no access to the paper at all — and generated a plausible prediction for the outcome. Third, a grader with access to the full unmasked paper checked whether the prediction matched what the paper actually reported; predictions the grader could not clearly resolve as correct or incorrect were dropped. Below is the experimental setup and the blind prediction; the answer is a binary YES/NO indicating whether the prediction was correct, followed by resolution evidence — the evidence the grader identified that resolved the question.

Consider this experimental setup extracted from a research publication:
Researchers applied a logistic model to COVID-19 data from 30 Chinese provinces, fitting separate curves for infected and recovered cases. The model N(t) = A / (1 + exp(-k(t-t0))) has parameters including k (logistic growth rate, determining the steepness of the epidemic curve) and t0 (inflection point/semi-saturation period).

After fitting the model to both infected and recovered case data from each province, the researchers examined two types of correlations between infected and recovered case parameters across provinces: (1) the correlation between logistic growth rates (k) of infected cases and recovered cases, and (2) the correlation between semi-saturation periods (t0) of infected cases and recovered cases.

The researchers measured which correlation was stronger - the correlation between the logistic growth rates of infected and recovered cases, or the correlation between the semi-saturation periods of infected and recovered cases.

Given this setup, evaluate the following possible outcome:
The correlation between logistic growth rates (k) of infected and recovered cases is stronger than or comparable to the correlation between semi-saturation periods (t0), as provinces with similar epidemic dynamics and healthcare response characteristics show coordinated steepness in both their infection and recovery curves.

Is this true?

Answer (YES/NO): NO